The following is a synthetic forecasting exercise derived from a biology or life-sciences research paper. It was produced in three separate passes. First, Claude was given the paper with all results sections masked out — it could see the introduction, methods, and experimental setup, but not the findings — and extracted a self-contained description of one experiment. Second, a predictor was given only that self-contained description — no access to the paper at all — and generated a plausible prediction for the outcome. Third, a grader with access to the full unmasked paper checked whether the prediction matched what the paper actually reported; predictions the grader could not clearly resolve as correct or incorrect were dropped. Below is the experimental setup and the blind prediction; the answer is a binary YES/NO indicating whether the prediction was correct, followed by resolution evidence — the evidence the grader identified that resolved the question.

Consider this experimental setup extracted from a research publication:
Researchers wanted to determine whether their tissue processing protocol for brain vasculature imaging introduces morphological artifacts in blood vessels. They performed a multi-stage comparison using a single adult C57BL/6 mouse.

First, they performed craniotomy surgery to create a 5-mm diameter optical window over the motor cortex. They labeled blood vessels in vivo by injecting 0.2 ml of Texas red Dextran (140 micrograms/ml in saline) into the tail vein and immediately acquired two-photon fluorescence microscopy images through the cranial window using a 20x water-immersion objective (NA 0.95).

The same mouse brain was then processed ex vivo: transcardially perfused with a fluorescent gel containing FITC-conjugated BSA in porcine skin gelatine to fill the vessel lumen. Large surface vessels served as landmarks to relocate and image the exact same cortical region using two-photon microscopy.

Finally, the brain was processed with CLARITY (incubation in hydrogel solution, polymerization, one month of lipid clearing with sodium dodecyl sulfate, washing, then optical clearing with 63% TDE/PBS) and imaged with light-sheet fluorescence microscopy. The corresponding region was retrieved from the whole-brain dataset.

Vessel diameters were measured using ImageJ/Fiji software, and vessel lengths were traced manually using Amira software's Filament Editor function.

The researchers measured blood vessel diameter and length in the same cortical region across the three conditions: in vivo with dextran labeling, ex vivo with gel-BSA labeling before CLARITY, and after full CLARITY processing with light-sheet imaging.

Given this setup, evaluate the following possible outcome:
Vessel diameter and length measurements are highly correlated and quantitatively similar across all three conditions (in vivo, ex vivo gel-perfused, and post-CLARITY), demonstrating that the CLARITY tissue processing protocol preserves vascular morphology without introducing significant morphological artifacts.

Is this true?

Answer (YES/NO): NO